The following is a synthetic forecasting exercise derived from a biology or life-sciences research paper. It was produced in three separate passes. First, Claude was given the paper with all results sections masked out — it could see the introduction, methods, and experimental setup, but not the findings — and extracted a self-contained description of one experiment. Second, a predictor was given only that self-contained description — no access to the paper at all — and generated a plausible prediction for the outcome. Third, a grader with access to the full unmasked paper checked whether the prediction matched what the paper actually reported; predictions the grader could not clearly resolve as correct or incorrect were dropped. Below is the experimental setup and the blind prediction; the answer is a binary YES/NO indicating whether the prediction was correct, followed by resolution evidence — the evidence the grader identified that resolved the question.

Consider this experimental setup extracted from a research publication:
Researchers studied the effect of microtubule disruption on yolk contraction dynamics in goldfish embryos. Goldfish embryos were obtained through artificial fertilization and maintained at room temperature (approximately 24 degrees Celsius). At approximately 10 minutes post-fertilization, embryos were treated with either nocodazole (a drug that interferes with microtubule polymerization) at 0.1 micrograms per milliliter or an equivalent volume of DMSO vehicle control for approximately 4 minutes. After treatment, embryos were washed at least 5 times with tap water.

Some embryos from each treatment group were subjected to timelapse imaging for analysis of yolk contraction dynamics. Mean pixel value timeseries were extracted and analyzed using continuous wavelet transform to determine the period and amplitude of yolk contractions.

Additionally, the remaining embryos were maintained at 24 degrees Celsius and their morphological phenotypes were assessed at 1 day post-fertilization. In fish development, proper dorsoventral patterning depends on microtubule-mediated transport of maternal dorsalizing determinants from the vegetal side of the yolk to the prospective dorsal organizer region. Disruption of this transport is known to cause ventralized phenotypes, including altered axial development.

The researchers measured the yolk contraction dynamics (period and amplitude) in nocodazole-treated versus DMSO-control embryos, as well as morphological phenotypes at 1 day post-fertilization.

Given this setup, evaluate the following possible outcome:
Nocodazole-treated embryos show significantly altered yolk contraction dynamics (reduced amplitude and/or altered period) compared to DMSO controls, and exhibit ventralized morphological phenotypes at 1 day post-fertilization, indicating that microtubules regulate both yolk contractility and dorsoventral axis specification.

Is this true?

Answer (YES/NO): NO